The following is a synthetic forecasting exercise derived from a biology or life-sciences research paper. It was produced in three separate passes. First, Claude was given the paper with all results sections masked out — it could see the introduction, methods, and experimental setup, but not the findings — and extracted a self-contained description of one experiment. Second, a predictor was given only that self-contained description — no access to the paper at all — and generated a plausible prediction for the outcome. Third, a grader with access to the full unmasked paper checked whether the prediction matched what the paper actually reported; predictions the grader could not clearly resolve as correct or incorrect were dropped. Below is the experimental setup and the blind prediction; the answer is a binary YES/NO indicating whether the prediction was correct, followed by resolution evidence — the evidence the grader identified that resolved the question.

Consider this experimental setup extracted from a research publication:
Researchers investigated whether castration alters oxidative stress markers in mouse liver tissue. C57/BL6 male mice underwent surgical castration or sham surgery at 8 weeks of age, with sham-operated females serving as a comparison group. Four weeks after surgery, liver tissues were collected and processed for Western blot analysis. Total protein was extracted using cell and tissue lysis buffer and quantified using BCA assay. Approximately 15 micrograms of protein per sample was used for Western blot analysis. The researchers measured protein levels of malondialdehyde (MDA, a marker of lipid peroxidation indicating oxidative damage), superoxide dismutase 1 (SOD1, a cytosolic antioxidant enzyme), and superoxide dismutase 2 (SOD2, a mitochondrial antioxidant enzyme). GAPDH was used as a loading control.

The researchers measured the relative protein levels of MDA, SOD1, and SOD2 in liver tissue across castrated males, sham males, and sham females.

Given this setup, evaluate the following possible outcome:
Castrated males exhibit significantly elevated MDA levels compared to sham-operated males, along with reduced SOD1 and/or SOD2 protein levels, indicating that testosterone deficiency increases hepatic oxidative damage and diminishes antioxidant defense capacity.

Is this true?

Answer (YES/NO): NO